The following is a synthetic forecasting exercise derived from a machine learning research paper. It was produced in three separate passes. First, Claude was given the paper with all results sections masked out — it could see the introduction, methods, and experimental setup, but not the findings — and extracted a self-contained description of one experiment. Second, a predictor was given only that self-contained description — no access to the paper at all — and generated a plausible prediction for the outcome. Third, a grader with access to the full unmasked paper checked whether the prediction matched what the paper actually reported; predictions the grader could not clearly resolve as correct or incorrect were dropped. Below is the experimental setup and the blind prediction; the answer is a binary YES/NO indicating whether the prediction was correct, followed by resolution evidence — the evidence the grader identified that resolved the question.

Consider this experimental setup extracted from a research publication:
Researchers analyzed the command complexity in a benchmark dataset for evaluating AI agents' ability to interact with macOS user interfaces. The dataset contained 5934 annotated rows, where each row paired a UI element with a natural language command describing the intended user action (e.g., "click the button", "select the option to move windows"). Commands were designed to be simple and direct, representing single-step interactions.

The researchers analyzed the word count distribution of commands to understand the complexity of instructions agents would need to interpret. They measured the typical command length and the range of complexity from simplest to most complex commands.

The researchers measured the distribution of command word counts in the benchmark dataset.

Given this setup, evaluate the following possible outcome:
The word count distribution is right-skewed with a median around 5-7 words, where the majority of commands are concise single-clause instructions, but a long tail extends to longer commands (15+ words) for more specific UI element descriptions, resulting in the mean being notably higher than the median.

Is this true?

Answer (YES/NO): NO